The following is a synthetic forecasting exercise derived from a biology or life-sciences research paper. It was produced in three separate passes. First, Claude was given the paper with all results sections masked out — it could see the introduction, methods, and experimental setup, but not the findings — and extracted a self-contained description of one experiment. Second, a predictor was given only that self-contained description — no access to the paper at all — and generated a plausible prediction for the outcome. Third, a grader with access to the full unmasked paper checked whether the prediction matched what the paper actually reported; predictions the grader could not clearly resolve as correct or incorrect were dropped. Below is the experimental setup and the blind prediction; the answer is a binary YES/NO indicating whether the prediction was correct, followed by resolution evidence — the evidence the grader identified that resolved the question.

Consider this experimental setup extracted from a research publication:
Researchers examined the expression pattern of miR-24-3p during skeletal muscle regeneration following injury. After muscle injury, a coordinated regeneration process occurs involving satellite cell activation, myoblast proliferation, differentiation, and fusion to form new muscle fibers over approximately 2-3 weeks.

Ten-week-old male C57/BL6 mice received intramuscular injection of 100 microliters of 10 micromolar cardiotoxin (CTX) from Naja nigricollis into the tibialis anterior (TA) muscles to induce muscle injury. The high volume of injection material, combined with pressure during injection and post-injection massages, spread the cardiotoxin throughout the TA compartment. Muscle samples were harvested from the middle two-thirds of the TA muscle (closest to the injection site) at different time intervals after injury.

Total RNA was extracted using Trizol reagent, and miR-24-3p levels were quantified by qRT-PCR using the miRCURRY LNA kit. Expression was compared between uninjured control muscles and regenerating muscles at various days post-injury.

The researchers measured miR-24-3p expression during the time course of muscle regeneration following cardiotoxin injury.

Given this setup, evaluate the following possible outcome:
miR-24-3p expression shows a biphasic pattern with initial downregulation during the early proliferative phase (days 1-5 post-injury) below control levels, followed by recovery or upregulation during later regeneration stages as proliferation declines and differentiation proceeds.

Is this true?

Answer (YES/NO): NO